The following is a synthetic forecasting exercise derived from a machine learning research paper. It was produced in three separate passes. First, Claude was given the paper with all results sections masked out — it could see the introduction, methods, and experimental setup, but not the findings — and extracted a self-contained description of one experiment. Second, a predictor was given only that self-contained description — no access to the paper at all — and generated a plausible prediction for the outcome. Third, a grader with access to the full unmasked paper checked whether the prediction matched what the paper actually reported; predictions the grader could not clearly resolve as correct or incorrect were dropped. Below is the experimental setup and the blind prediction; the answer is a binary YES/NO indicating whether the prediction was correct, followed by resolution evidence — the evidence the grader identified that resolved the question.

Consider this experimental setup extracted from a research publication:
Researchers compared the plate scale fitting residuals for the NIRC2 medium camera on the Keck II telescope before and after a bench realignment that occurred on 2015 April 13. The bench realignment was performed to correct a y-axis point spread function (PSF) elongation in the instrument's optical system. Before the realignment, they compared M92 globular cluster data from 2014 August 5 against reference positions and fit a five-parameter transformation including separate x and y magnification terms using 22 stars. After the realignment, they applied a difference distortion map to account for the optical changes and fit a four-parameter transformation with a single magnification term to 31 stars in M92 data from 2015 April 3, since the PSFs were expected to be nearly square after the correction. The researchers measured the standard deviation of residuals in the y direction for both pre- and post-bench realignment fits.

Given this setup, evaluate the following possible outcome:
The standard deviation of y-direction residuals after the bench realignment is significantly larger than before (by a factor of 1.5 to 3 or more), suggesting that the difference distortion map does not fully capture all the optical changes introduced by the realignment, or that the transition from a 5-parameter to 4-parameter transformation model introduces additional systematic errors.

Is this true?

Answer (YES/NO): NO